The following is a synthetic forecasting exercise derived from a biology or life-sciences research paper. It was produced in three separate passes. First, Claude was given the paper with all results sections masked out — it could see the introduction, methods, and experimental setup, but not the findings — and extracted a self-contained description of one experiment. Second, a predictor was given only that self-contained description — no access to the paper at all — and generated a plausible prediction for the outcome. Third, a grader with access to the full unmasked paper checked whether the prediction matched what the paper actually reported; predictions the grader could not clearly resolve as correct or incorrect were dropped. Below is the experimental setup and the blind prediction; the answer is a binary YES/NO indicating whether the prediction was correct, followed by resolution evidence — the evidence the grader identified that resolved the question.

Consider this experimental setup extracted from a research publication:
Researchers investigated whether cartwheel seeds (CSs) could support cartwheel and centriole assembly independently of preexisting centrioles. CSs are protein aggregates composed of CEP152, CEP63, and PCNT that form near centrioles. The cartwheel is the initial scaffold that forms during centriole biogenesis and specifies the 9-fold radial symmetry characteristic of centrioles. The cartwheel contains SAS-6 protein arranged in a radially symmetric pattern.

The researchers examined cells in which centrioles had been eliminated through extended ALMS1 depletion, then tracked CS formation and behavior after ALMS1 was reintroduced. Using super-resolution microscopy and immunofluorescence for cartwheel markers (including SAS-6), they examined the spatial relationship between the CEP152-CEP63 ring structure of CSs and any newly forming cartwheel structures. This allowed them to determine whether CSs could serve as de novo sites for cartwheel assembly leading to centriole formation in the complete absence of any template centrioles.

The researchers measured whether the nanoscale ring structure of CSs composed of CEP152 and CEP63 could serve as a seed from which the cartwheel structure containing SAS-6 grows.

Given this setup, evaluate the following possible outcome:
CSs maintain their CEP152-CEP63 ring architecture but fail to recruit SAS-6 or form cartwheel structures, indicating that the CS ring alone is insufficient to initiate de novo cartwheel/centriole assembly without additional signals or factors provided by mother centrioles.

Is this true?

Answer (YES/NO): NO